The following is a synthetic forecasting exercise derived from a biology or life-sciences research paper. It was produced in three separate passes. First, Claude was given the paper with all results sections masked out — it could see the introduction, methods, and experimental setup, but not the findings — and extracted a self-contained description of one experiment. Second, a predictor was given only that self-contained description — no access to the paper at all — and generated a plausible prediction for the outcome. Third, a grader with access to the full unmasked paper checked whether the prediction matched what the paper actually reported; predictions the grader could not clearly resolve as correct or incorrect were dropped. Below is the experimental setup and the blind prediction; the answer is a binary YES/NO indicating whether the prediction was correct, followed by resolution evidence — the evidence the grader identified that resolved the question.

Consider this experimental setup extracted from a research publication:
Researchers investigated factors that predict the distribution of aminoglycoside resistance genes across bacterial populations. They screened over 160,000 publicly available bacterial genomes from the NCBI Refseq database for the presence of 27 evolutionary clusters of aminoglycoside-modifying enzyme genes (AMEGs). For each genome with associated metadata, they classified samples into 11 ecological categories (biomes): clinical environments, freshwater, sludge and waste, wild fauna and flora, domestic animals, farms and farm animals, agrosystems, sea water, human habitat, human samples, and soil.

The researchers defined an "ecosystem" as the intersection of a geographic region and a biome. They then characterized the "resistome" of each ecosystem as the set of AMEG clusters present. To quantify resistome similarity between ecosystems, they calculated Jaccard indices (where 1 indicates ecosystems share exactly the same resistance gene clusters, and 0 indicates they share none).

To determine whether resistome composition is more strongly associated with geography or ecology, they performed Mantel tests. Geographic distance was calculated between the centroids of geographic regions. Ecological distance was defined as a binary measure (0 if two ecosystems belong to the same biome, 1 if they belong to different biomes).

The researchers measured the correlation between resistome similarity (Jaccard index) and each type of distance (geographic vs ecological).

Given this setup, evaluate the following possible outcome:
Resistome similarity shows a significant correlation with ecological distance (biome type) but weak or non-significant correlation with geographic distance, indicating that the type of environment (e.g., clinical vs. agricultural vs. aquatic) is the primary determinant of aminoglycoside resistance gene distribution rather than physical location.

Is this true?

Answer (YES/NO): YES